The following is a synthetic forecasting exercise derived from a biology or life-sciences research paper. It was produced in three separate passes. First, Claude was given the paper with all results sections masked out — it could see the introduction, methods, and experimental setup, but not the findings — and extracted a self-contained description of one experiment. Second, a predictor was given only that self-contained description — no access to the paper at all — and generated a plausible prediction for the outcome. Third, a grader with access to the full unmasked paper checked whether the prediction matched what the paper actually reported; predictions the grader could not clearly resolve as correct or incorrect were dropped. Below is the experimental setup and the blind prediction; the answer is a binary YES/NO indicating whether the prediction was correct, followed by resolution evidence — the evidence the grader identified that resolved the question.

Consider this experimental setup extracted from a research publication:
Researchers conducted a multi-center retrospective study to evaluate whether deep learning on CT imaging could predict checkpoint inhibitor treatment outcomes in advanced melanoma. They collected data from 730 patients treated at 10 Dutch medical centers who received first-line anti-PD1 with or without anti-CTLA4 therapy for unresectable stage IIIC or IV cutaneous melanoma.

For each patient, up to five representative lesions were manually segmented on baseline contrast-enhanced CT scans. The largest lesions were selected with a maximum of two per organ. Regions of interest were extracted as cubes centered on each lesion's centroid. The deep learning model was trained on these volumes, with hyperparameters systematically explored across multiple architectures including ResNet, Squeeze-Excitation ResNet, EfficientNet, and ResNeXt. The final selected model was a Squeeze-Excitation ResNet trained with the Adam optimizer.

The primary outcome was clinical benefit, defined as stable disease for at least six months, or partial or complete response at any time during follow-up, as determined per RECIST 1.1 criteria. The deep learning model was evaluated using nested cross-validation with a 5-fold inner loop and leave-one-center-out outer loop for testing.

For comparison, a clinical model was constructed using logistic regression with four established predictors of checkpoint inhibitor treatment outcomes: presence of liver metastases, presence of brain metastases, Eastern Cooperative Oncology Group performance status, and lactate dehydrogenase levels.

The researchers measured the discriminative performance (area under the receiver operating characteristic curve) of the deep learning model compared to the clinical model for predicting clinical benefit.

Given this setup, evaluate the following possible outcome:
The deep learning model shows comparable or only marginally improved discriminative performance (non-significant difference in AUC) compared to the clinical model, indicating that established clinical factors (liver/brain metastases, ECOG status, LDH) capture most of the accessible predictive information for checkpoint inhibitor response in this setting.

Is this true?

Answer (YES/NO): YES